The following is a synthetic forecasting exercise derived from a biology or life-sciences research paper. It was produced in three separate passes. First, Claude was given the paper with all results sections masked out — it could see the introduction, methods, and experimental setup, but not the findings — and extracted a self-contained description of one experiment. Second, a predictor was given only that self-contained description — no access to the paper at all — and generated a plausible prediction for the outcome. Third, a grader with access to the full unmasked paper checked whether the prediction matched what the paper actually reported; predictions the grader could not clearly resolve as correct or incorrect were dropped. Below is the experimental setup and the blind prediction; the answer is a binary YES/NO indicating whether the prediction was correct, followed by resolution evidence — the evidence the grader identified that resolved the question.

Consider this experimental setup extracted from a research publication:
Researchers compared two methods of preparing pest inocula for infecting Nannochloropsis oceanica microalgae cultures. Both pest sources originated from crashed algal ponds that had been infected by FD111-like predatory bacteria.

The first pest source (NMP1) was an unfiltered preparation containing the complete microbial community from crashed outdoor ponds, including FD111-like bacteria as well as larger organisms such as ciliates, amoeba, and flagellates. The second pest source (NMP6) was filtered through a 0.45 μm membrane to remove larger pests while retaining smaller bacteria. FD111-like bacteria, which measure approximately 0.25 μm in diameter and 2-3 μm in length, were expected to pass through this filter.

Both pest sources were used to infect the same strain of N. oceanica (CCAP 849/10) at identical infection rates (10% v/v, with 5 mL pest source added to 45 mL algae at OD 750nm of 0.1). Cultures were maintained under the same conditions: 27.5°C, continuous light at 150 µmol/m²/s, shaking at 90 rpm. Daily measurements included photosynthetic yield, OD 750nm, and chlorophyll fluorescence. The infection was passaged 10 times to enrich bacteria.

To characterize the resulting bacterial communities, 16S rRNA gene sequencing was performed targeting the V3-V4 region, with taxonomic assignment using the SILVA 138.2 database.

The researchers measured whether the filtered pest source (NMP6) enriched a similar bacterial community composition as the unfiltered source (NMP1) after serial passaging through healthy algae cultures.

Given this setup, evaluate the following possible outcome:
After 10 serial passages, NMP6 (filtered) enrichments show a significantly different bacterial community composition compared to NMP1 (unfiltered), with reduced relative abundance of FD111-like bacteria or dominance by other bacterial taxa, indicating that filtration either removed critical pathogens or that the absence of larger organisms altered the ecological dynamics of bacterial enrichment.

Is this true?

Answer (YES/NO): NO